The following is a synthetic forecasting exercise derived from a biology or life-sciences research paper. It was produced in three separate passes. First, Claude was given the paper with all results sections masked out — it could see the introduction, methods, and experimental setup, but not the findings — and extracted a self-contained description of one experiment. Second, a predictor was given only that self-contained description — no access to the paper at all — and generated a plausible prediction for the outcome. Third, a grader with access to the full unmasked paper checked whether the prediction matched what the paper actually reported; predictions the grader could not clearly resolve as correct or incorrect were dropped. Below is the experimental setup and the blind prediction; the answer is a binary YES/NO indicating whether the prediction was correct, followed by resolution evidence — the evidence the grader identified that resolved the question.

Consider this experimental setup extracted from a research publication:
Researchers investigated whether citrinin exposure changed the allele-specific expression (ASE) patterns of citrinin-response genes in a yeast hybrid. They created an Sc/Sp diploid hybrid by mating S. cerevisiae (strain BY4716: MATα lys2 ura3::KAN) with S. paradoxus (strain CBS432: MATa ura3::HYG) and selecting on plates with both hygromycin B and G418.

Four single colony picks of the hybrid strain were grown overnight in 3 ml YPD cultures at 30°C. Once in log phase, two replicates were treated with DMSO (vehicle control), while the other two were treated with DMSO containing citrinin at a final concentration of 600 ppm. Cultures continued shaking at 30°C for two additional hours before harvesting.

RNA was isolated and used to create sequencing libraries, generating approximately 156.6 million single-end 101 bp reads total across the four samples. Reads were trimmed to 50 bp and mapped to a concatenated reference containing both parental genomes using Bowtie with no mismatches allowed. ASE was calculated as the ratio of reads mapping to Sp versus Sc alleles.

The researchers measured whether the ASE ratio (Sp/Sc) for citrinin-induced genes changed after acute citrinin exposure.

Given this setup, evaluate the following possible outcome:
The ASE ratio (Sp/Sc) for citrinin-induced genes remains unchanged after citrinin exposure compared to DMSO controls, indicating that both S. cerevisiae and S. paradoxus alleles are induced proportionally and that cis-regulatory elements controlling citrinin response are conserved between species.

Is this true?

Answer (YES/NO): YES